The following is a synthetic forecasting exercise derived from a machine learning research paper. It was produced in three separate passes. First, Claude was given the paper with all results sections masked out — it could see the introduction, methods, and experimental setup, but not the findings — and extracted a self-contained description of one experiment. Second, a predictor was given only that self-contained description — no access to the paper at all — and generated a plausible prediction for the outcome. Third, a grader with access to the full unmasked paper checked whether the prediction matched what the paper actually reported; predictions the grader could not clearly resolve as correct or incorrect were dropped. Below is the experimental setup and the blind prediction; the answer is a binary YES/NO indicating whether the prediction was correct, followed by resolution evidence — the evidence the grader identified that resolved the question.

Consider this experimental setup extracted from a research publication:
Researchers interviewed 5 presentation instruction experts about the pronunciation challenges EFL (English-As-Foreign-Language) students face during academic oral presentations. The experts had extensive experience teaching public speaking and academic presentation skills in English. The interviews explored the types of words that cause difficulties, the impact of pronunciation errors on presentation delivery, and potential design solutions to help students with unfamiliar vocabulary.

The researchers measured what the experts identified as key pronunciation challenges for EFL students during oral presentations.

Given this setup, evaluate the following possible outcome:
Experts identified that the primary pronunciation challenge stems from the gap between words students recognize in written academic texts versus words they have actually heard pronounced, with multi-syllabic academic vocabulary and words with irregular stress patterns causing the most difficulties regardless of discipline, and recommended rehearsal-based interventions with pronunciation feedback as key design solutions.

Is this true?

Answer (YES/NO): NO